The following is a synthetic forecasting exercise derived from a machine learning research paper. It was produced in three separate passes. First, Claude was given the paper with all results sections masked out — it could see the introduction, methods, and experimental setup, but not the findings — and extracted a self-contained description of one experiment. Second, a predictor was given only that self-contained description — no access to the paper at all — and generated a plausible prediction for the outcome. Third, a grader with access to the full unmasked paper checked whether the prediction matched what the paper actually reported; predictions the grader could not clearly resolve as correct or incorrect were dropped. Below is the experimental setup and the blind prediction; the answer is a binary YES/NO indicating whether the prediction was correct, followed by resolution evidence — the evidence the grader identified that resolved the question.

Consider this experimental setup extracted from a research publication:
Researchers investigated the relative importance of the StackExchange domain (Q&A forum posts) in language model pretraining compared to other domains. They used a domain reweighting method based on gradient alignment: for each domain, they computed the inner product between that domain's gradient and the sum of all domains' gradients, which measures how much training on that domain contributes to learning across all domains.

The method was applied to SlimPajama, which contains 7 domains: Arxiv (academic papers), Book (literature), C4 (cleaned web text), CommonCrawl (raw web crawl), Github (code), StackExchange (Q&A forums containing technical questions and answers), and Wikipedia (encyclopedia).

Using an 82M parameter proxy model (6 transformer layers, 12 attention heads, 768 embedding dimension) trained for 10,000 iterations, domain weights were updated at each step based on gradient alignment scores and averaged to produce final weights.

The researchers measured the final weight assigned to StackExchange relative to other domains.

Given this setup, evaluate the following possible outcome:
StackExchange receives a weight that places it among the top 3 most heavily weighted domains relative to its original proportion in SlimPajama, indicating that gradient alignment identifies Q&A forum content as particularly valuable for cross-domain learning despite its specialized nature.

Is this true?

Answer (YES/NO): YES